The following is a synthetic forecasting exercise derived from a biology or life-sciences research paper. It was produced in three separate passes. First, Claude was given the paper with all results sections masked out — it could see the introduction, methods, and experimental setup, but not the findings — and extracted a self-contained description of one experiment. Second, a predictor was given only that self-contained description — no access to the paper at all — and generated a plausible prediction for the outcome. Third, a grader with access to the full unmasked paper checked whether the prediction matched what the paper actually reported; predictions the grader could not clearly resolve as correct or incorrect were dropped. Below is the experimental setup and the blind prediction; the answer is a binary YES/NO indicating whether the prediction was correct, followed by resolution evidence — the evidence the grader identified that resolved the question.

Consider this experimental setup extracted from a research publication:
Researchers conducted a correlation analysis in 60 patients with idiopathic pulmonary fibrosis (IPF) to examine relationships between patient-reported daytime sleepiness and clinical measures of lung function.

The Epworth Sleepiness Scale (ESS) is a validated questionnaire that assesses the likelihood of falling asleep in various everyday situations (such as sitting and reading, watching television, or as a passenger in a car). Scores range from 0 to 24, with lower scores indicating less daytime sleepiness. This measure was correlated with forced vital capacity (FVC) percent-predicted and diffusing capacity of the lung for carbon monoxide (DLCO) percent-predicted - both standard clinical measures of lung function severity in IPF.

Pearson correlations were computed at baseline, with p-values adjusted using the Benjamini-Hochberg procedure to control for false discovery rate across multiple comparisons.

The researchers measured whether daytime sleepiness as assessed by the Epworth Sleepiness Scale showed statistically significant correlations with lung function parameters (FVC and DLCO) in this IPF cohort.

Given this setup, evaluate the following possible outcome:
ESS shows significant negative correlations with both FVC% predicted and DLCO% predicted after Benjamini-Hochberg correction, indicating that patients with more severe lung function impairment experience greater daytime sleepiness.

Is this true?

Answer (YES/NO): NO